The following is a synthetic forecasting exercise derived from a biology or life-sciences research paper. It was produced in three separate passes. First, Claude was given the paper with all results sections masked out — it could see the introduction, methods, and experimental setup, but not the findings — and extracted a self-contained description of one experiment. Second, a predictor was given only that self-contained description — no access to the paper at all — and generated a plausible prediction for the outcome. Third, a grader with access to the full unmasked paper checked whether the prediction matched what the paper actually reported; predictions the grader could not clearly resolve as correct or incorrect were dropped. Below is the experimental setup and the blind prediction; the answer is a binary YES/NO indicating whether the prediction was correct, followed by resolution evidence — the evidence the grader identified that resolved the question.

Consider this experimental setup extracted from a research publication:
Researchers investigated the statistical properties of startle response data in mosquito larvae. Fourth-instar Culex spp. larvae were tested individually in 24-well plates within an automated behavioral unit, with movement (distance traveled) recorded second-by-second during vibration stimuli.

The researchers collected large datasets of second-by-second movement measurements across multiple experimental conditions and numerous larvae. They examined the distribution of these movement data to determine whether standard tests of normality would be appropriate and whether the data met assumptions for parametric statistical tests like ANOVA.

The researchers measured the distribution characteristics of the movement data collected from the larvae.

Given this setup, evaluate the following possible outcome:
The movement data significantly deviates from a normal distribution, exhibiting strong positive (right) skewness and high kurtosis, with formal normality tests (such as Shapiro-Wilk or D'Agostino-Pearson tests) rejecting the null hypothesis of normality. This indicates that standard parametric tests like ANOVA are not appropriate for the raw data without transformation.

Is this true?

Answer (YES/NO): NO